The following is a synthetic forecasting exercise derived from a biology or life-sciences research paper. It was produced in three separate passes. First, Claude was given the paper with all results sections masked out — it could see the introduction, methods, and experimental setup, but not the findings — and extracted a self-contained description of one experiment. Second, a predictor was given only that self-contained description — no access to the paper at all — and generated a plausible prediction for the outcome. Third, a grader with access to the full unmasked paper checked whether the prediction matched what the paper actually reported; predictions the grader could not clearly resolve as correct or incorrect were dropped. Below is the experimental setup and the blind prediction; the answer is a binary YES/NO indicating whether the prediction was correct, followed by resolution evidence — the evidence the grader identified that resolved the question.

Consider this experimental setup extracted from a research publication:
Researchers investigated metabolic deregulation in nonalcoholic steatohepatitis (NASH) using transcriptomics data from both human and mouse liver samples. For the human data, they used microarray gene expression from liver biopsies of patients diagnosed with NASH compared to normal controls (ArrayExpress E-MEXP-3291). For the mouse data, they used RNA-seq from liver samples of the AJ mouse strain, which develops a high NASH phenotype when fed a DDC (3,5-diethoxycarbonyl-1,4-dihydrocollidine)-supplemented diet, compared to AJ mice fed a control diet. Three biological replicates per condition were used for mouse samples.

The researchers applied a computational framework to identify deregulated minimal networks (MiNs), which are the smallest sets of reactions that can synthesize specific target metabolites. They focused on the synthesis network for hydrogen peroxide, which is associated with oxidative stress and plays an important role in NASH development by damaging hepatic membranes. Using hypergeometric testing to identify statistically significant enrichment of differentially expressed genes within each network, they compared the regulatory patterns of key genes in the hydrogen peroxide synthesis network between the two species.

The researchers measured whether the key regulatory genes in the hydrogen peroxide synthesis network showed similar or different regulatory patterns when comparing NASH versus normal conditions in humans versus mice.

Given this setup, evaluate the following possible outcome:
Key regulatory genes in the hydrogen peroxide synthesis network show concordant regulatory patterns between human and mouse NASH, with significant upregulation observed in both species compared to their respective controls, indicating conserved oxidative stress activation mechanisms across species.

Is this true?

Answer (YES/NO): NO